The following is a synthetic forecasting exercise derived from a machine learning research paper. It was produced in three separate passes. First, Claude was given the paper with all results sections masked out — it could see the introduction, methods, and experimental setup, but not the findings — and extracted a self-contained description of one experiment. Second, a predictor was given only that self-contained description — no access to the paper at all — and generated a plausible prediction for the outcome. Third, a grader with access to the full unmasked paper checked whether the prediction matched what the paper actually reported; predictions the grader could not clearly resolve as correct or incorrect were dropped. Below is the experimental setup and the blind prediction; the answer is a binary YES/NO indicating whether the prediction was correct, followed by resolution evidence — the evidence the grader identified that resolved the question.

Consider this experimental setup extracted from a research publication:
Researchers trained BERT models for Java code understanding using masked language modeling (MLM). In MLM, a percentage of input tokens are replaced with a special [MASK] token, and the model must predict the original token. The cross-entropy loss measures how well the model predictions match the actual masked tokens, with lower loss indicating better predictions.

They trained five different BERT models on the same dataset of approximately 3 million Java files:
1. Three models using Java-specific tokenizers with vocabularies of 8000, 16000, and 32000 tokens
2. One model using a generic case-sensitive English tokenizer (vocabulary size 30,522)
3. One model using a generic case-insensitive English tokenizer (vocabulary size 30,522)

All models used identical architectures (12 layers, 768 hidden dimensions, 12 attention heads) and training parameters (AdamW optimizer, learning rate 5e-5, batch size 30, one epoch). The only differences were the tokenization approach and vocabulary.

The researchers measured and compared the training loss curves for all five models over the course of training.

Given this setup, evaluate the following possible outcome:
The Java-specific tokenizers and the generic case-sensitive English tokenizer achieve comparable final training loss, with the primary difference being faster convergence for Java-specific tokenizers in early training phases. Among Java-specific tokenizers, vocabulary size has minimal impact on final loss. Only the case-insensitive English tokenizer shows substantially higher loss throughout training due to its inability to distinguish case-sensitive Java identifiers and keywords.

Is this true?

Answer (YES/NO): NO